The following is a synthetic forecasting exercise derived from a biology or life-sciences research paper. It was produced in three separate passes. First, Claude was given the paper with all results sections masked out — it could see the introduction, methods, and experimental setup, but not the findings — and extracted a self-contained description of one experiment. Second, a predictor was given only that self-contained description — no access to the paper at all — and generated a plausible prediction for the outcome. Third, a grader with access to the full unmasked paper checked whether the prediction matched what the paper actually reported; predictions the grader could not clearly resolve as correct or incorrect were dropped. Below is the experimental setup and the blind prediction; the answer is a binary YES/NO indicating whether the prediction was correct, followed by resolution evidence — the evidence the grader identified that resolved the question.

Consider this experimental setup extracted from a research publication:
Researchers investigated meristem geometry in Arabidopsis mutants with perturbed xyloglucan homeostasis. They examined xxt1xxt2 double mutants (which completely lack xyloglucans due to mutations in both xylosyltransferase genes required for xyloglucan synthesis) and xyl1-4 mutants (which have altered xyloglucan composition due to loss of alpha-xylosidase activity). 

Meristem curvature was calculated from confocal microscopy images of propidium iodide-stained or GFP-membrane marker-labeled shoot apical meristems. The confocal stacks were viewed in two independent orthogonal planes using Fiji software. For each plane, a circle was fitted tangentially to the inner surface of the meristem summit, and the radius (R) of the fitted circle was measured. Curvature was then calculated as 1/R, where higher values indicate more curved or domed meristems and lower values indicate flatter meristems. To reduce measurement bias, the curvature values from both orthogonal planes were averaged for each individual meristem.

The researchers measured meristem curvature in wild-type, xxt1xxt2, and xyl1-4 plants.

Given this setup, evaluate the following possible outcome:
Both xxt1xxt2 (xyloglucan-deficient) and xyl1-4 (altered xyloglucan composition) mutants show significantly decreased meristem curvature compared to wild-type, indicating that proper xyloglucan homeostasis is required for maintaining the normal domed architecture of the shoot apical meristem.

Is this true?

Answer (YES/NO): YES